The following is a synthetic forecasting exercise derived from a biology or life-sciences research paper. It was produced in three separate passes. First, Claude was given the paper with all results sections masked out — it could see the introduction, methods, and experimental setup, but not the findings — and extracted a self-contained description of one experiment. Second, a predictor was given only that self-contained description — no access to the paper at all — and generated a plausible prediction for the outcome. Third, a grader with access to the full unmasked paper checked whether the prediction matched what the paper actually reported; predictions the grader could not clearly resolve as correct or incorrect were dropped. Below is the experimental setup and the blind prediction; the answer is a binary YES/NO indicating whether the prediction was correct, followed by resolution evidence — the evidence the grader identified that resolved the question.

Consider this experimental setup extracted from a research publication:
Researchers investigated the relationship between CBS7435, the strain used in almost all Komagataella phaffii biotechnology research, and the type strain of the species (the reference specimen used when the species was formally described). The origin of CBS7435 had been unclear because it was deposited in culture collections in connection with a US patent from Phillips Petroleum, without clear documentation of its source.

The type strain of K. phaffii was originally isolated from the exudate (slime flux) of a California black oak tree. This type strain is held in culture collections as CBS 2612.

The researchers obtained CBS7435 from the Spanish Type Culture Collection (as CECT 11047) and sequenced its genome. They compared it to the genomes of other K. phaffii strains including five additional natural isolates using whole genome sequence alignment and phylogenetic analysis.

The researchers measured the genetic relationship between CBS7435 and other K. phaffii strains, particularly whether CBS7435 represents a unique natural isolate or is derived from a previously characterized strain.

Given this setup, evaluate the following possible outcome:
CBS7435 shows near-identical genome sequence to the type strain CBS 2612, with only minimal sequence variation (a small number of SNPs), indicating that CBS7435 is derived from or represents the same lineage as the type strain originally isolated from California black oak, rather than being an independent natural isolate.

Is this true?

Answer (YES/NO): YES